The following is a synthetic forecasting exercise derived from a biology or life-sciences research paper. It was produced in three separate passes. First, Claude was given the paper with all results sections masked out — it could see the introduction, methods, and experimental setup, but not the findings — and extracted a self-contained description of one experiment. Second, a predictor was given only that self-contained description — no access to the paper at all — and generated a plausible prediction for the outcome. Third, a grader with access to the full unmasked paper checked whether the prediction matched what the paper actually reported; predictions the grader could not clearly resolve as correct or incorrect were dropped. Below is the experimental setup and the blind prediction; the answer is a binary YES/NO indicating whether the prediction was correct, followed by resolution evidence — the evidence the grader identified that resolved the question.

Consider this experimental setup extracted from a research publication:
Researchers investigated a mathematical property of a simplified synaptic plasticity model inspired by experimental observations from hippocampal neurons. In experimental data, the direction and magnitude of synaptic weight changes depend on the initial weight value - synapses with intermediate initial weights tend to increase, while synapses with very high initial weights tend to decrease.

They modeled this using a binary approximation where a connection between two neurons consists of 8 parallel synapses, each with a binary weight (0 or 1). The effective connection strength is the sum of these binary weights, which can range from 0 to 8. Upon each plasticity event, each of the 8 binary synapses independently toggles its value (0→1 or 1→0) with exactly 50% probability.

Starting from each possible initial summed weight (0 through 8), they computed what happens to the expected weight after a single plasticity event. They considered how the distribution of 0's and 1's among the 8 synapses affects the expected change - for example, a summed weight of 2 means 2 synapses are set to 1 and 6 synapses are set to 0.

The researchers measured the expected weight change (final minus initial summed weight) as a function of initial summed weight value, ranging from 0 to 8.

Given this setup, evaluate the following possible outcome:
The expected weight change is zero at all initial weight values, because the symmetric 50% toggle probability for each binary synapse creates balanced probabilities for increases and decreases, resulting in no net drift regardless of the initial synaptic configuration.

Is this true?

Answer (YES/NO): NO